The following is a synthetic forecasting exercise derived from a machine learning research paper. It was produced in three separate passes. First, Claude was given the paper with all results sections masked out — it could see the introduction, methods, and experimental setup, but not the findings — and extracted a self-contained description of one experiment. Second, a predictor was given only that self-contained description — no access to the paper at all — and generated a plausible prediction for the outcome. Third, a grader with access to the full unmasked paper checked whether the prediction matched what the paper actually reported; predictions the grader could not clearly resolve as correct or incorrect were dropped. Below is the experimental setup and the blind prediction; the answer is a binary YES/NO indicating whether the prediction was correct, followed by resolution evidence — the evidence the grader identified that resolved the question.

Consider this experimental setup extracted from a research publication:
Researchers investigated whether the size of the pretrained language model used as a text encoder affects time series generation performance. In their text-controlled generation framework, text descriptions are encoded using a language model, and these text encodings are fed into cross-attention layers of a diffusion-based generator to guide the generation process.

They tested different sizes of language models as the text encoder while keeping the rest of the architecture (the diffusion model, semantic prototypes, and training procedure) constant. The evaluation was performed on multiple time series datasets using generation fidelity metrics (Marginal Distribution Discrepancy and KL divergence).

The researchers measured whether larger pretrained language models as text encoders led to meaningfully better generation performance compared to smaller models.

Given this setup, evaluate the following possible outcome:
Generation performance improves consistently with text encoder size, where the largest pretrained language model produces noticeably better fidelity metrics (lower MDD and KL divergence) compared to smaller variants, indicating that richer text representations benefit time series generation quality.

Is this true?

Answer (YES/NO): NO